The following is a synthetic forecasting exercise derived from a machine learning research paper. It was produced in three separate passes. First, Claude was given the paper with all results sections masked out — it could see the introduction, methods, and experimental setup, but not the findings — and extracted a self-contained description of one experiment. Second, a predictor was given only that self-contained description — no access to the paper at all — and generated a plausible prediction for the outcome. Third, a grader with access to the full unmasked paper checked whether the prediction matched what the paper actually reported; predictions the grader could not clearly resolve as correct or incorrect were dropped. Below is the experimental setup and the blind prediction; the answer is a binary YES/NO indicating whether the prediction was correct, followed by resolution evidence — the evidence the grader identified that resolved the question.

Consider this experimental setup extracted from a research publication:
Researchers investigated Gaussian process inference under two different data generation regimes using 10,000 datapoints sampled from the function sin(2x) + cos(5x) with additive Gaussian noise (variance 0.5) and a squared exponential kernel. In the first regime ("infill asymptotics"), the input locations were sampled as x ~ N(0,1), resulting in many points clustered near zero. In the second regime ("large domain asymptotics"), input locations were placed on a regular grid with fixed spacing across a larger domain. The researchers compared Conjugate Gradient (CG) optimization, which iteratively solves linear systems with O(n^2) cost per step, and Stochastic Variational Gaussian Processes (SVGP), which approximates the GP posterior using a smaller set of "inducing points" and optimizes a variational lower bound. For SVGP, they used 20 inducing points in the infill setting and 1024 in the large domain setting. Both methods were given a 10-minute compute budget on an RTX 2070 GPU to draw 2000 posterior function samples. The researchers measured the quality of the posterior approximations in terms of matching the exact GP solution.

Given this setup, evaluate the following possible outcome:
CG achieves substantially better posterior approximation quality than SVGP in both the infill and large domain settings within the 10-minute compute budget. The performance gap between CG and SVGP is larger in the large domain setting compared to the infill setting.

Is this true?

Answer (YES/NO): NO